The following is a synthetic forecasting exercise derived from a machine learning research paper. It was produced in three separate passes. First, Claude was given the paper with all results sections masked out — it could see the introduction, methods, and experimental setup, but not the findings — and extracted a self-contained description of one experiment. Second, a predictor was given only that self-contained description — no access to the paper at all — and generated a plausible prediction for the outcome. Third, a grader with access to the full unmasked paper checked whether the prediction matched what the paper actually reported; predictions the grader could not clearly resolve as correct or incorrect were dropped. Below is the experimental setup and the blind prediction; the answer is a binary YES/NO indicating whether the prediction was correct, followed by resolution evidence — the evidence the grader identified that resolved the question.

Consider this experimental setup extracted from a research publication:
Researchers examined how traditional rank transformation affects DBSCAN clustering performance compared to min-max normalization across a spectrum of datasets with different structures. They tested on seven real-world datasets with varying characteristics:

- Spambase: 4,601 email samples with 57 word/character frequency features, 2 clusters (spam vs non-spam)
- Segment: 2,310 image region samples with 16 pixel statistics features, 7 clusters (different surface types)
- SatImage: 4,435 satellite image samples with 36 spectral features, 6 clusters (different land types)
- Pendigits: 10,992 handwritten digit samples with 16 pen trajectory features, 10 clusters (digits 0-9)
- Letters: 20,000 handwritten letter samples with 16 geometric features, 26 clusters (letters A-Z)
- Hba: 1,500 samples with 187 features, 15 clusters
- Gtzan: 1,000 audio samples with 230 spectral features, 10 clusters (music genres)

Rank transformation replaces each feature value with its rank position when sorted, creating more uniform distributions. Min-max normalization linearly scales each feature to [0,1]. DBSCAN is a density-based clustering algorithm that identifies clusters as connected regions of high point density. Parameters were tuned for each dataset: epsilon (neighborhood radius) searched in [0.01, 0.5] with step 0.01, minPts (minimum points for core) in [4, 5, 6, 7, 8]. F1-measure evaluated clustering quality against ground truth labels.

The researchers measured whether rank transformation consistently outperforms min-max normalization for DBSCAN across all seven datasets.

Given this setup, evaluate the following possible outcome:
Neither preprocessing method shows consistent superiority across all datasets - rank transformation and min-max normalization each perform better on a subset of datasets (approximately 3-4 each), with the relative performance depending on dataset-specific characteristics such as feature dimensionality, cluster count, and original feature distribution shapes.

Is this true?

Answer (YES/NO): YES